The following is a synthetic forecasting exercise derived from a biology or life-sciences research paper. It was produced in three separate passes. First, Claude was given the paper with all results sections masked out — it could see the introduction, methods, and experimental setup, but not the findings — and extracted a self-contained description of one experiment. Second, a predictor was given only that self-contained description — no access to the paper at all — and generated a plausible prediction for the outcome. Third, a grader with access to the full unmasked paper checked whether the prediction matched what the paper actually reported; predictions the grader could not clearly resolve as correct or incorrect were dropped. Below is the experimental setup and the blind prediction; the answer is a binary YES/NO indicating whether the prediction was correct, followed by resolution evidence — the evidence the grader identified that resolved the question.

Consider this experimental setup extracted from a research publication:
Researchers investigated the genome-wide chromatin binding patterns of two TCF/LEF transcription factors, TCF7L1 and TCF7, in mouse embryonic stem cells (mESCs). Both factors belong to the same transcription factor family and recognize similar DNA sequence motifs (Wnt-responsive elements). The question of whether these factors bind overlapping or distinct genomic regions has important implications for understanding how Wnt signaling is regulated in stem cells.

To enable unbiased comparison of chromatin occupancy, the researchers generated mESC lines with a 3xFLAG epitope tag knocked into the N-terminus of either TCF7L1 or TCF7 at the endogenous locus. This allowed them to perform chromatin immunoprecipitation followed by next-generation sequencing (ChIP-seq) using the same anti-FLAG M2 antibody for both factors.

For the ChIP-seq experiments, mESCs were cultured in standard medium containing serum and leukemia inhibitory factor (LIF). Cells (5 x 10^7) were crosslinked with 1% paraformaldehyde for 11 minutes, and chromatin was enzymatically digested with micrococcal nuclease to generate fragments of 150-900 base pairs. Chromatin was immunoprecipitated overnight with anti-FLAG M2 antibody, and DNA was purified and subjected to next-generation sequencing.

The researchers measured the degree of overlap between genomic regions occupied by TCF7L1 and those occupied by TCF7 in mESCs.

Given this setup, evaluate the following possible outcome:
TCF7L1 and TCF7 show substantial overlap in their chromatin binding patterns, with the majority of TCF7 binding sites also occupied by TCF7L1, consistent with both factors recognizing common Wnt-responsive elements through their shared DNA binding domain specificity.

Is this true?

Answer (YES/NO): NO